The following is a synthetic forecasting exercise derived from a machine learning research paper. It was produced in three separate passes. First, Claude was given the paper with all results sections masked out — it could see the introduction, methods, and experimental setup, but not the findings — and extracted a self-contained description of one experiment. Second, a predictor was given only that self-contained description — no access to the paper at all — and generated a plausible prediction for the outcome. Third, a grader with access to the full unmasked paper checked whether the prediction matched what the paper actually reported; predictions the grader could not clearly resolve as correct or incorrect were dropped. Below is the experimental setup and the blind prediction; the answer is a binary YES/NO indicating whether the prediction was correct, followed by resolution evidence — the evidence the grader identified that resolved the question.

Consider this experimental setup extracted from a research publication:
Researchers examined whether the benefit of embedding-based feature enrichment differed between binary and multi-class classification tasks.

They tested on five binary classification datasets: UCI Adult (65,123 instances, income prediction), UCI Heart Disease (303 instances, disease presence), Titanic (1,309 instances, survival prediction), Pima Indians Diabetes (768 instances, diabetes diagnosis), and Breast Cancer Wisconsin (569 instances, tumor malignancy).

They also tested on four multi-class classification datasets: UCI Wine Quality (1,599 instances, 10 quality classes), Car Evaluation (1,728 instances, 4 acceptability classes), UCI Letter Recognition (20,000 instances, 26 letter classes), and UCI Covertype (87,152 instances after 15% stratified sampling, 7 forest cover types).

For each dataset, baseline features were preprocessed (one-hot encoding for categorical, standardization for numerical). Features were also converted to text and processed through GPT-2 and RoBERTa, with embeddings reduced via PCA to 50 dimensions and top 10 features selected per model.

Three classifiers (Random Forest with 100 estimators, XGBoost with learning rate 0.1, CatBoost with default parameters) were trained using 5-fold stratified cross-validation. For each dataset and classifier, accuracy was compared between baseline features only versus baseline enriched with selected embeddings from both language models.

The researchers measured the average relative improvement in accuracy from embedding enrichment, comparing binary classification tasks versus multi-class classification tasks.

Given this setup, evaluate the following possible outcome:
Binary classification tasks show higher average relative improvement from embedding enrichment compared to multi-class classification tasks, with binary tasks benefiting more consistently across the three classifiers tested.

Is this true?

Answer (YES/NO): YES